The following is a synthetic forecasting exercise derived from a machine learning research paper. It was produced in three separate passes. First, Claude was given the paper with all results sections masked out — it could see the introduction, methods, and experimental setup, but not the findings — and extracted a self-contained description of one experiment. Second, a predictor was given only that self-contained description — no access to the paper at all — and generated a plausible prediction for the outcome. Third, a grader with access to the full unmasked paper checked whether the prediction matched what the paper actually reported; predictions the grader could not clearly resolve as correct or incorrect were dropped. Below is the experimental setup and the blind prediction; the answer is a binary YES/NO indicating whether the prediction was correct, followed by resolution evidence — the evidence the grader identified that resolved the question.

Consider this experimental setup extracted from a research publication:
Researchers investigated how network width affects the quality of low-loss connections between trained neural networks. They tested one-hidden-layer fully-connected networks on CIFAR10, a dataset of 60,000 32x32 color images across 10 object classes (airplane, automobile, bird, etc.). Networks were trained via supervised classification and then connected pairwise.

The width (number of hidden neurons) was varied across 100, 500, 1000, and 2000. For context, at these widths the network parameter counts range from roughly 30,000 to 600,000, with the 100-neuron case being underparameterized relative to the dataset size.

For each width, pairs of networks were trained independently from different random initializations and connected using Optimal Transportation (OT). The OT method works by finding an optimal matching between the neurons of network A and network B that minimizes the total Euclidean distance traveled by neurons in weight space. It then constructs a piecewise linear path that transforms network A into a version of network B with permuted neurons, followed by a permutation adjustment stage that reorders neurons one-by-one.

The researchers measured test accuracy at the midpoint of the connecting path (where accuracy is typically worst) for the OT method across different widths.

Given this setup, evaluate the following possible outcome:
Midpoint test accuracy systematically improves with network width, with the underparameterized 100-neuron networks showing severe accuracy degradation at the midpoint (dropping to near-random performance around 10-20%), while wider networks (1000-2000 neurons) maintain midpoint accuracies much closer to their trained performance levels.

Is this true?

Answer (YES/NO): NO